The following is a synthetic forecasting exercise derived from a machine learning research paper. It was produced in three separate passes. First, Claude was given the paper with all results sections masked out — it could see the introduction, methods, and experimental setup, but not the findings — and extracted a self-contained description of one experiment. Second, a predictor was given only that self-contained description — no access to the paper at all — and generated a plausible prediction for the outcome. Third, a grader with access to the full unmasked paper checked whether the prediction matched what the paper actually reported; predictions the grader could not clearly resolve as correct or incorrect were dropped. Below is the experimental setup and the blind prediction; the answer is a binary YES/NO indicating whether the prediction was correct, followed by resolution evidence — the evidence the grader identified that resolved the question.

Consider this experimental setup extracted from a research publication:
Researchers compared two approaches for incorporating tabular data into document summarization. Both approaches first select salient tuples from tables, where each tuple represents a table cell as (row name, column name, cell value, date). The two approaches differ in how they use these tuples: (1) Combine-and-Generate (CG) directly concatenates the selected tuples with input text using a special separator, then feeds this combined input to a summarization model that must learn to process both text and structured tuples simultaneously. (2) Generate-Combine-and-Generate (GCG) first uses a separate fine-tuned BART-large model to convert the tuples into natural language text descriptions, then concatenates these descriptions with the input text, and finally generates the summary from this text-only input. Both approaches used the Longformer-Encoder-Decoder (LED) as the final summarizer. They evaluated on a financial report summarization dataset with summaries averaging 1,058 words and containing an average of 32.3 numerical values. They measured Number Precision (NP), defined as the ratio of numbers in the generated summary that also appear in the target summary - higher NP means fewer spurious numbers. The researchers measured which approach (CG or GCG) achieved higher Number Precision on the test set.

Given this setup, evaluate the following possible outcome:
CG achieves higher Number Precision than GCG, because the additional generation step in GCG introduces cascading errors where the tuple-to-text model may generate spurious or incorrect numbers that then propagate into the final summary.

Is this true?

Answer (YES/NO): YES